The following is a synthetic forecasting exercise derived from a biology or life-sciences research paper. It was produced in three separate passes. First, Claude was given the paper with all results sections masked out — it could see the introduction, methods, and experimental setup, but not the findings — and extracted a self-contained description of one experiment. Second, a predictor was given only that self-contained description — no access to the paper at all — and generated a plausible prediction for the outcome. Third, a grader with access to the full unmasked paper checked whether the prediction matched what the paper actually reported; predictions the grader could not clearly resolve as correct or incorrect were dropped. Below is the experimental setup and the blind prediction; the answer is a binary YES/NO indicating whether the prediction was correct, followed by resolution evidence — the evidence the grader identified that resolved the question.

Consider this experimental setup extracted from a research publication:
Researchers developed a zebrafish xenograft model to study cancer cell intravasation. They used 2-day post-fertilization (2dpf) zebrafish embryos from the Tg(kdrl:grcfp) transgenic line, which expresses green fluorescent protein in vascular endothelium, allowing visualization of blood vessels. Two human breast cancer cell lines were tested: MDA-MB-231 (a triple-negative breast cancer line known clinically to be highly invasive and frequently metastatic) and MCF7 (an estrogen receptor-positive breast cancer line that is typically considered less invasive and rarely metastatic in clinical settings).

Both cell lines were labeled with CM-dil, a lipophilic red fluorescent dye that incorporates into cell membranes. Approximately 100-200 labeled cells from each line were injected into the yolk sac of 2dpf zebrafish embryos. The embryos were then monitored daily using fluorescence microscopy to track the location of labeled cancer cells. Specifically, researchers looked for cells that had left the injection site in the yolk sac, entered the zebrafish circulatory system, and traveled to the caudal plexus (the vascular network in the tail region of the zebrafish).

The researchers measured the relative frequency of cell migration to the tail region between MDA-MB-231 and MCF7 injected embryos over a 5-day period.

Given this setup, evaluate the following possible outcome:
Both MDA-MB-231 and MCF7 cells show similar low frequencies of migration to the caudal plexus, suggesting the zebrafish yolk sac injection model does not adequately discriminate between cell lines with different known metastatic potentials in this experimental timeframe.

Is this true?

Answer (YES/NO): NO